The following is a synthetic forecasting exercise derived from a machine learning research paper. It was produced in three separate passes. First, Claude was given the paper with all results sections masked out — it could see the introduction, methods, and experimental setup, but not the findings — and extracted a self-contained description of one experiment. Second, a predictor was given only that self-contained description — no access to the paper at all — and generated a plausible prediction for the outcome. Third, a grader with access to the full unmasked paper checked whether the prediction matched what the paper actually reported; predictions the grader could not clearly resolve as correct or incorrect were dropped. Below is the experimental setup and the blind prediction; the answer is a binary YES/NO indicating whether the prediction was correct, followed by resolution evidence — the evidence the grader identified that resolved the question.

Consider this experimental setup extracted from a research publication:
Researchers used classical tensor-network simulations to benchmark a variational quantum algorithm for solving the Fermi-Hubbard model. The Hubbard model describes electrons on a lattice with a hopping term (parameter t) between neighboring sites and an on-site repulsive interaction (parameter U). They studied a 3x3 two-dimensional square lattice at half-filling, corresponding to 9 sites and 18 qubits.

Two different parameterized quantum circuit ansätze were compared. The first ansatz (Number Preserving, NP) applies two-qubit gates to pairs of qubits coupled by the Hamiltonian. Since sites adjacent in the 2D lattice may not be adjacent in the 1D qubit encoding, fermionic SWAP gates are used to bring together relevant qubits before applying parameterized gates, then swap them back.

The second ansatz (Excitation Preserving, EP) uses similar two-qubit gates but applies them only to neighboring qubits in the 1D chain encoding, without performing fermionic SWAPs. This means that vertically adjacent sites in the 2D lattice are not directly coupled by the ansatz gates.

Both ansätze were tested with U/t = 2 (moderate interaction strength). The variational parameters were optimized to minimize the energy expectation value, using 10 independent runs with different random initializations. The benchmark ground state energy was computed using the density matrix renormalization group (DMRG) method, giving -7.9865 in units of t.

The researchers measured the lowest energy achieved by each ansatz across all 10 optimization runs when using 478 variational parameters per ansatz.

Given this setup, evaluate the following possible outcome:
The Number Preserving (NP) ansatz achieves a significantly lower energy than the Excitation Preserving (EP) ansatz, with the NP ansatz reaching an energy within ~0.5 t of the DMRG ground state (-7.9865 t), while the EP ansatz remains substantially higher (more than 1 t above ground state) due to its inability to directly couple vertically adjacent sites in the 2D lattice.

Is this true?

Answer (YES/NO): NO